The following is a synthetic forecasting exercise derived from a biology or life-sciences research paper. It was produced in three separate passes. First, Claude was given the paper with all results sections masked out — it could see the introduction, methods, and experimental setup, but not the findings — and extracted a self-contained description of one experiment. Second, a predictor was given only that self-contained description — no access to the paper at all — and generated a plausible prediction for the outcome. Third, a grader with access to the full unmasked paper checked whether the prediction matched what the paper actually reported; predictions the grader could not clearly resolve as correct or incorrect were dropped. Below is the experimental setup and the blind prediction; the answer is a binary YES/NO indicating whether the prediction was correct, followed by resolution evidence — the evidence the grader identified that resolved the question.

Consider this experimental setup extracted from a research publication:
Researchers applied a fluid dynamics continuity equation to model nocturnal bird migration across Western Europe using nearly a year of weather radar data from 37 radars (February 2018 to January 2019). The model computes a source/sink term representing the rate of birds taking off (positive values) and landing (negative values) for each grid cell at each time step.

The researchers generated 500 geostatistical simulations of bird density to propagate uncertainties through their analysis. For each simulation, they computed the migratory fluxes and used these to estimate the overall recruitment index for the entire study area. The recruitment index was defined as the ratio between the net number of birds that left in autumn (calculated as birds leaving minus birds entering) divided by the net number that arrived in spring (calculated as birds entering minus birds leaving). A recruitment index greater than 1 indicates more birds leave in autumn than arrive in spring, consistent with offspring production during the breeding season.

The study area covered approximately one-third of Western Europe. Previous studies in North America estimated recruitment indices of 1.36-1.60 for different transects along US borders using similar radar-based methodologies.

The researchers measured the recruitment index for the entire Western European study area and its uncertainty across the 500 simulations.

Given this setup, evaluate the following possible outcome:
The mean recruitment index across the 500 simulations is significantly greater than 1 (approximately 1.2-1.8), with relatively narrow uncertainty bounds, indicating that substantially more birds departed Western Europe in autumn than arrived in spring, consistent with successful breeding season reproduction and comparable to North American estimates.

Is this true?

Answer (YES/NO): NO